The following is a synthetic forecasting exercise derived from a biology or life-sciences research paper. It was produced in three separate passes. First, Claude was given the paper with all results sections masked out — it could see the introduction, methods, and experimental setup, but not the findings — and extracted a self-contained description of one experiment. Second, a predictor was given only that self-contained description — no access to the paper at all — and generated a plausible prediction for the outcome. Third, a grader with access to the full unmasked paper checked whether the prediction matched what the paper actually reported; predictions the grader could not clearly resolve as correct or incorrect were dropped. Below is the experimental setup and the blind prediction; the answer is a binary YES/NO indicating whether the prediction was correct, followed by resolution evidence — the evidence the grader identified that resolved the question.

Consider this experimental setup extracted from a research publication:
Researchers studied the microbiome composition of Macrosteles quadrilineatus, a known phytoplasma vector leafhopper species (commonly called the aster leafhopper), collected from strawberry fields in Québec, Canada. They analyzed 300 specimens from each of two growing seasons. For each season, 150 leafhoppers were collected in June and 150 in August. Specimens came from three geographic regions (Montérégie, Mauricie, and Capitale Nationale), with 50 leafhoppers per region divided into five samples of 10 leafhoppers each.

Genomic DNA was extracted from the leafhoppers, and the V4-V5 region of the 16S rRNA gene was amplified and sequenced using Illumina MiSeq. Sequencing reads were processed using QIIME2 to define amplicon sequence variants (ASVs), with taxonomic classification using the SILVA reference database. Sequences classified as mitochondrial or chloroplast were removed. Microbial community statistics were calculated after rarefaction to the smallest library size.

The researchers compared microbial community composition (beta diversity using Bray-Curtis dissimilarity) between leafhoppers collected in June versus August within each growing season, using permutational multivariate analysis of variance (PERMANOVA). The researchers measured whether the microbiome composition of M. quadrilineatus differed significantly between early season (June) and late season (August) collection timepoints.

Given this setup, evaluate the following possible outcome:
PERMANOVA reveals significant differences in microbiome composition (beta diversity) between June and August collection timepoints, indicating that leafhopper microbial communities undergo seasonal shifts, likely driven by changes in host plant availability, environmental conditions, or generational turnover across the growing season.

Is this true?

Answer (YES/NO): NO